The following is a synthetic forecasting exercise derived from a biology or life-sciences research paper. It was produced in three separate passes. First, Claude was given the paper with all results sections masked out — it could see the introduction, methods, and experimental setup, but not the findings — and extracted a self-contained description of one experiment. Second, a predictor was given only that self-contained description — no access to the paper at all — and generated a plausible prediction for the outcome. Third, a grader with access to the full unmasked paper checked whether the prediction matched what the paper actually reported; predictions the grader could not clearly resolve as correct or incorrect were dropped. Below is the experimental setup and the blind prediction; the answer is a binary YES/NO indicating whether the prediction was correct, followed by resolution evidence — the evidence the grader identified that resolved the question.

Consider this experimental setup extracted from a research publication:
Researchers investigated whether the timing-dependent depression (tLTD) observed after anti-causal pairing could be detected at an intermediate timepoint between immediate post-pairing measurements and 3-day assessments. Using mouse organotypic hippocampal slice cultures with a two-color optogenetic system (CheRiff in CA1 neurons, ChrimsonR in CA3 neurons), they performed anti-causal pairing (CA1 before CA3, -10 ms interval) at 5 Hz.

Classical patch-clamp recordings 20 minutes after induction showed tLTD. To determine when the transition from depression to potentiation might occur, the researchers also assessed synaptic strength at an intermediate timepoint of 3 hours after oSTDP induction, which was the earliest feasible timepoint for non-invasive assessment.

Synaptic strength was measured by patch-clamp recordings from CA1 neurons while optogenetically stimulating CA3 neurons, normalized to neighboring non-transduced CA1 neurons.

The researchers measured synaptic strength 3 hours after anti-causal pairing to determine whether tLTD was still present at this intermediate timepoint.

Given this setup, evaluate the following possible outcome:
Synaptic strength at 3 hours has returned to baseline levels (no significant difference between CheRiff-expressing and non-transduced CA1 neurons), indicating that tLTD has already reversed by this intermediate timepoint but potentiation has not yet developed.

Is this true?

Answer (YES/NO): YES